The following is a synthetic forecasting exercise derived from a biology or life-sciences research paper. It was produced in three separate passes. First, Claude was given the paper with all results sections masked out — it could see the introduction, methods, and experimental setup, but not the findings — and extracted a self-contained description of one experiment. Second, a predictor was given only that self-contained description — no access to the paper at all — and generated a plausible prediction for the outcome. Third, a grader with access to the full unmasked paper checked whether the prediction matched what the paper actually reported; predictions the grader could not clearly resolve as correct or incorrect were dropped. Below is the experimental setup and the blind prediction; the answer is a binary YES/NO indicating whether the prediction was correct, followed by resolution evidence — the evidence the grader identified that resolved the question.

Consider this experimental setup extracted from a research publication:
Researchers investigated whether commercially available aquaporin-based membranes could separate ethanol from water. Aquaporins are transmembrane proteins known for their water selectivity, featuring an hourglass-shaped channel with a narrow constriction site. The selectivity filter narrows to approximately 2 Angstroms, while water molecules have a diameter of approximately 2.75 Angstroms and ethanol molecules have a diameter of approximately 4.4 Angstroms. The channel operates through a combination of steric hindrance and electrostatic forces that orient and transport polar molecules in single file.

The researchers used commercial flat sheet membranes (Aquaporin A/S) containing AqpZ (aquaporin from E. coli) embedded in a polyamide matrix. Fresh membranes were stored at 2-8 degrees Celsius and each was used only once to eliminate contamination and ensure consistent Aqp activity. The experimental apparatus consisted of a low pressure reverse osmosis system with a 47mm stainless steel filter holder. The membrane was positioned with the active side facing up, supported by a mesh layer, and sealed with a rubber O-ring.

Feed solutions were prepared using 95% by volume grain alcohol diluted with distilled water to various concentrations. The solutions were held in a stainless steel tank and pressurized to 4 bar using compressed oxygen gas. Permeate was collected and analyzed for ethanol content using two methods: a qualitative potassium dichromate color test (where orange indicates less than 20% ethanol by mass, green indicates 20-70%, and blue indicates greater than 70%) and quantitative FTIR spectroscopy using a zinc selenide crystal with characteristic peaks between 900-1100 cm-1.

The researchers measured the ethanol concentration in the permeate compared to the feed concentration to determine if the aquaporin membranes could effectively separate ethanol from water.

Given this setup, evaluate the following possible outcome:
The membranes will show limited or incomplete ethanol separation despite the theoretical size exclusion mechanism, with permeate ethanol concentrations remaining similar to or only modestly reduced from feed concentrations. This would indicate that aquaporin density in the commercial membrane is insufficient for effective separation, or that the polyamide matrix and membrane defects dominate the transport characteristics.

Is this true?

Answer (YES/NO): YES